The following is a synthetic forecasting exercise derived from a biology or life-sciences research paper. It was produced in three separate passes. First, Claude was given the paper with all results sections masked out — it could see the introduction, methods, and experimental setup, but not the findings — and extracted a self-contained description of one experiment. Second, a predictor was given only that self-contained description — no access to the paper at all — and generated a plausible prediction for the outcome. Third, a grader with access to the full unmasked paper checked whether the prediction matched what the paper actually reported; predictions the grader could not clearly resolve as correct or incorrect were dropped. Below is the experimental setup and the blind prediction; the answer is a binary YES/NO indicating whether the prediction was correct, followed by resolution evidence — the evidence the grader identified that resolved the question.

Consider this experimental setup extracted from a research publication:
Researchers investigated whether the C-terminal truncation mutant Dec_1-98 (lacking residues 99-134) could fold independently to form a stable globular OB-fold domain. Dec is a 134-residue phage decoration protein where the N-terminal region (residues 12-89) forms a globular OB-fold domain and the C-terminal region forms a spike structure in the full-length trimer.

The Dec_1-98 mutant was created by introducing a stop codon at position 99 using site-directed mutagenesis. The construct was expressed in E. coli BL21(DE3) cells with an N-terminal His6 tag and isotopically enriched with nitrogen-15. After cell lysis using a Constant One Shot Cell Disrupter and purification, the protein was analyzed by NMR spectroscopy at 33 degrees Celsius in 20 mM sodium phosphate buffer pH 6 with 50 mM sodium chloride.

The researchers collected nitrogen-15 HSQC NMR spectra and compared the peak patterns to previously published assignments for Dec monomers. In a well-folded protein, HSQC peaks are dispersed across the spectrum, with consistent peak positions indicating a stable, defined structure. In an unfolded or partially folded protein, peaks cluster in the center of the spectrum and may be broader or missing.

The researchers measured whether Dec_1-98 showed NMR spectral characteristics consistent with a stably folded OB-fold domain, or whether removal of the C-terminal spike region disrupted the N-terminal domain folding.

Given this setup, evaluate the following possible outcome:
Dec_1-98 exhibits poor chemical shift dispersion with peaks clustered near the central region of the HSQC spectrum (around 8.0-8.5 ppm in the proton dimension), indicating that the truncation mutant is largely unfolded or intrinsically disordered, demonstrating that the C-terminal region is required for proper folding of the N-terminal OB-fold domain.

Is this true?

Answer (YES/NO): NO